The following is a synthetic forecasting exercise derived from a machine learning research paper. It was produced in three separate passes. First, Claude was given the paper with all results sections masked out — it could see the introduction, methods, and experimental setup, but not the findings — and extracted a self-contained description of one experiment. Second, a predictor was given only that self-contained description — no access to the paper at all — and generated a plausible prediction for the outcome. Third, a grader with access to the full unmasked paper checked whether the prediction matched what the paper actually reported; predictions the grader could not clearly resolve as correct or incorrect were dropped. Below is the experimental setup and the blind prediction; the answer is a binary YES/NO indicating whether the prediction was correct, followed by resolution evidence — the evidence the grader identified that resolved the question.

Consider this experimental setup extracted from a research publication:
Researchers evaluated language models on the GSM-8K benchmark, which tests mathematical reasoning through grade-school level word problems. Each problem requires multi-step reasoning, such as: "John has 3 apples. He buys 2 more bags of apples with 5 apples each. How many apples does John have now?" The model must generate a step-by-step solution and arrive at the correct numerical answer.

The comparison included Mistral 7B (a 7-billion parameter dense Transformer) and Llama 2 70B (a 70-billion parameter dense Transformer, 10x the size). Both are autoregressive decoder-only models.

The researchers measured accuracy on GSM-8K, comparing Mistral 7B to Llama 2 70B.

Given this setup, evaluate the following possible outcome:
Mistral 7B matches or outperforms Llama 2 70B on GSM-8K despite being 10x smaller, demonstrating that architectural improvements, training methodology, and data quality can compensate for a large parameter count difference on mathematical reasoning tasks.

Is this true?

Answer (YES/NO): NO